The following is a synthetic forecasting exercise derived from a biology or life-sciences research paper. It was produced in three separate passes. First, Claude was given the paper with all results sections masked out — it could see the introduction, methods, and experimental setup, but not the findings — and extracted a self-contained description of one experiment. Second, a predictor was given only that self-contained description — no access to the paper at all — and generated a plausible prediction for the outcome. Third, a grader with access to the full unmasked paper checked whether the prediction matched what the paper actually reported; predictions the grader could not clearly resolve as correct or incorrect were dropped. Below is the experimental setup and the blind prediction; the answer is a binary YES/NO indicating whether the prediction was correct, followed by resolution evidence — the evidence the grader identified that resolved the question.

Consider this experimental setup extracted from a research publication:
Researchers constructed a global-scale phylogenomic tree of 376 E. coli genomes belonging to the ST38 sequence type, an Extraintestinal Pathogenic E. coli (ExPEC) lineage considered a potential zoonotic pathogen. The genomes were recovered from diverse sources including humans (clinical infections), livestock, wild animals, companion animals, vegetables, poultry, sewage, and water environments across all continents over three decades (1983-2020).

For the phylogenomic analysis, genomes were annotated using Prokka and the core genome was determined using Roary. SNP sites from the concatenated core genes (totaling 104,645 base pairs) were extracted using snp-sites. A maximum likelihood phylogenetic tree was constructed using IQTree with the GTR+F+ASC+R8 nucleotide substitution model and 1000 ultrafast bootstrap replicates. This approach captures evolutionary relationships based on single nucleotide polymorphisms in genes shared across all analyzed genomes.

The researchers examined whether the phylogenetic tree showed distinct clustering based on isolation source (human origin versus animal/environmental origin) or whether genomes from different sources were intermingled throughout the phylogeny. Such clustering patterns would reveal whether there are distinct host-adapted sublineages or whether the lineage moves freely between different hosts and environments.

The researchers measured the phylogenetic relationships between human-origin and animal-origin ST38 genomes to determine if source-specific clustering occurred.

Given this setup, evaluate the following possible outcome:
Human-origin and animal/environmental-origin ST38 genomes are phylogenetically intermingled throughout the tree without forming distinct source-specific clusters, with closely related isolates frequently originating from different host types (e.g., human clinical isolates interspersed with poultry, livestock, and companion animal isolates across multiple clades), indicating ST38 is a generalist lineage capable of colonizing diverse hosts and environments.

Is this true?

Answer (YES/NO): NO